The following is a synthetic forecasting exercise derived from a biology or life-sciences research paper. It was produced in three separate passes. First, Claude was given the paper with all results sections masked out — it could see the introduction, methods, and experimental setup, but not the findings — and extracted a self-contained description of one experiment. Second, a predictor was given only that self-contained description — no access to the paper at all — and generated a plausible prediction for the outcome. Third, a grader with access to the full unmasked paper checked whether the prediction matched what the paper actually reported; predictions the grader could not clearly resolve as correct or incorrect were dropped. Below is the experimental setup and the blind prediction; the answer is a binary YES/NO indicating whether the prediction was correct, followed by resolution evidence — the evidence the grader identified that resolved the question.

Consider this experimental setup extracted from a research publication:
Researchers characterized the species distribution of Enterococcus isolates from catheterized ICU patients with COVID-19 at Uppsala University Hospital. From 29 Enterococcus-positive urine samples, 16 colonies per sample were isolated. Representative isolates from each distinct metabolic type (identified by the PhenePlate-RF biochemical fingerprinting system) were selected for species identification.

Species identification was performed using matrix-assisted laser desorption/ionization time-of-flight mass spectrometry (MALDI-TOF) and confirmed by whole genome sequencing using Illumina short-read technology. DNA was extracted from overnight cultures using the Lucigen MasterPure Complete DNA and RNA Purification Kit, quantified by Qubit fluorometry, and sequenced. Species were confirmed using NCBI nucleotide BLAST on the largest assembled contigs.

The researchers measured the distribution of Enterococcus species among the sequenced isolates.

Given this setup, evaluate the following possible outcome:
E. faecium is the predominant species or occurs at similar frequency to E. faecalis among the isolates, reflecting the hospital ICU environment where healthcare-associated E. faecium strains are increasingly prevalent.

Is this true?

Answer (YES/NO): YES